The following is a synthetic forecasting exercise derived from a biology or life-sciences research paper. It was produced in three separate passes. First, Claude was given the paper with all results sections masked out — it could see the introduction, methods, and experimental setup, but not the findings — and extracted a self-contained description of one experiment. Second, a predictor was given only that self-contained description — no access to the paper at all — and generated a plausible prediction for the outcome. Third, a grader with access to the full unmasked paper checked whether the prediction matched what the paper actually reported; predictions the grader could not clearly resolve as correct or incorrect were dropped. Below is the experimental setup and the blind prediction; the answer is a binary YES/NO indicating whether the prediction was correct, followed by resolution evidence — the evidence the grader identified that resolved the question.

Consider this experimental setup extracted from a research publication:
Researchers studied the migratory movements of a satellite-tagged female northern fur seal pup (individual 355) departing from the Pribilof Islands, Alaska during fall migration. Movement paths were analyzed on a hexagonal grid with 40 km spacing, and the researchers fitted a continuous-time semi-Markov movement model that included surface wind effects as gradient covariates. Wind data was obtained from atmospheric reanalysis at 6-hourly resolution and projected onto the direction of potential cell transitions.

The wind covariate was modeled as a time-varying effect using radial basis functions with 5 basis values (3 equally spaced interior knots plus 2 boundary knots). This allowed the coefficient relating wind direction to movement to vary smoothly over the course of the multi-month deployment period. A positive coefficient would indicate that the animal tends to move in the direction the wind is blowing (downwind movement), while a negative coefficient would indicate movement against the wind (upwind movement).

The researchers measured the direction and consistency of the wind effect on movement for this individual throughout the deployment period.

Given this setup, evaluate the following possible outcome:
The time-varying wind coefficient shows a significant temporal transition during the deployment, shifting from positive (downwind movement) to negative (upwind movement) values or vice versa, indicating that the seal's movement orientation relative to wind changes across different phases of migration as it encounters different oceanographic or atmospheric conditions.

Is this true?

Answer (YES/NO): NO